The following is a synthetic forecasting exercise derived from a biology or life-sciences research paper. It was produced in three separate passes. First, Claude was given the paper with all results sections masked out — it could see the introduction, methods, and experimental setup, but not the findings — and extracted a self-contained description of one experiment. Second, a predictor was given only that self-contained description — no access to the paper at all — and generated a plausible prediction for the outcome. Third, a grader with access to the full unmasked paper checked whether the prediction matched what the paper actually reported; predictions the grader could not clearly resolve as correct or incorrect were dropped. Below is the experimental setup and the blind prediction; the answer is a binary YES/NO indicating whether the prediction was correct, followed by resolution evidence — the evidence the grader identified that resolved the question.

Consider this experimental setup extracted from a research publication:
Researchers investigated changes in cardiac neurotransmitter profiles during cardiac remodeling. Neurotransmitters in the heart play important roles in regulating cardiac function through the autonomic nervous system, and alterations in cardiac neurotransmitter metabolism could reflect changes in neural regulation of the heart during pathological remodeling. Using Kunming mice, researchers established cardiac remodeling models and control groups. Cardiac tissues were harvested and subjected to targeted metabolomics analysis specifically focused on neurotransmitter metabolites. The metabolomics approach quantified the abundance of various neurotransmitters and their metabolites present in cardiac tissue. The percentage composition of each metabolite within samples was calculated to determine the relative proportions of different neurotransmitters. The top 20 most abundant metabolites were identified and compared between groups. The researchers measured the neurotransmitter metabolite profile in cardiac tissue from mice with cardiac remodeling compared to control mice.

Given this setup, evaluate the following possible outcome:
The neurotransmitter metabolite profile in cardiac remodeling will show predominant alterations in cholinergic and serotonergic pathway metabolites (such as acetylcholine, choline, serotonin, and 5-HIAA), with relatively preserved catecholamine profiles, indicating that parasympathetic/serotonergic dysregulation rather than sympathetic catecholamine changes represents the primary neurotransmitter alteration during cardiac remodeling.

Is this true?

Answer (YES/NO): NO